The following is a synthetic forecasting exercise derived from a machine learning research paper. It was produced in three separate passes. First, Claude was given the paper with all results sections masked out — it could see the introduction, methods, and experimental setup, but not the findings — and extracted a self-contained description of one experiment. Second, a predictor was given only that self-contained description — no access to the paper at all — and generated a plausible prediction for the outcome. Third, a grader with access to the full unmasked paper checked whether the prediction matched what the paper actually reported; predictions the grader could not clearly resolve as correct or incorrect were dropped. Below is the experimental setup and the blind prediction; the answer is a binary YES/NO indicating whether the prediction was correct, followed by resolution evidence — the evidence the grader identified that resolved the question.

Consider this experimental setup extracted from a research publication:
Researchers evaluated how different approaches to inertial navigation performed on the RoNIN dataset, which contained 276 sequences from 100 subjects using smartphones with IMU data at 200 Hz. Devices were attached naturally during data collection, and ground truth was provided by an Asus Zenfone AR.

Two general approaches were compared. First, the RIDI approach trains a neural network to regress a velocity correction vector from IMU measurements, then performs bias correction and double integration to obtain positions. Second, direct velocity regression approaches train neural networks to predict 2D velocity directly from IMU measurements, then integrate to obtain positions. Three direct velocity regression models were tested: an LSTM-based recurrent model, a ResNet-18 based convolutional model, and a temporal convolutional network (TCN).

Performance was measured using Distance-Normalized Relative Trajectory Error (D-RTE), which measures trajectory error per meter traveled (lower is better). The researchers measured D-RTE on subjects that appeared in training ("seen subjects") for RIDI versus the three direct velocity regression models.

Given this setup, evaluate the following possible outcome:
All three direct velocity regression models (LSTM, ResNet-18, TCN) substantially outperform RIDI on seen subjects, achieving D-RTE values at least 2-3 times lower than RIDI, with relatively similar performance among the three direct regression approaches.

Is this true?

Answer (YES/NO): YES